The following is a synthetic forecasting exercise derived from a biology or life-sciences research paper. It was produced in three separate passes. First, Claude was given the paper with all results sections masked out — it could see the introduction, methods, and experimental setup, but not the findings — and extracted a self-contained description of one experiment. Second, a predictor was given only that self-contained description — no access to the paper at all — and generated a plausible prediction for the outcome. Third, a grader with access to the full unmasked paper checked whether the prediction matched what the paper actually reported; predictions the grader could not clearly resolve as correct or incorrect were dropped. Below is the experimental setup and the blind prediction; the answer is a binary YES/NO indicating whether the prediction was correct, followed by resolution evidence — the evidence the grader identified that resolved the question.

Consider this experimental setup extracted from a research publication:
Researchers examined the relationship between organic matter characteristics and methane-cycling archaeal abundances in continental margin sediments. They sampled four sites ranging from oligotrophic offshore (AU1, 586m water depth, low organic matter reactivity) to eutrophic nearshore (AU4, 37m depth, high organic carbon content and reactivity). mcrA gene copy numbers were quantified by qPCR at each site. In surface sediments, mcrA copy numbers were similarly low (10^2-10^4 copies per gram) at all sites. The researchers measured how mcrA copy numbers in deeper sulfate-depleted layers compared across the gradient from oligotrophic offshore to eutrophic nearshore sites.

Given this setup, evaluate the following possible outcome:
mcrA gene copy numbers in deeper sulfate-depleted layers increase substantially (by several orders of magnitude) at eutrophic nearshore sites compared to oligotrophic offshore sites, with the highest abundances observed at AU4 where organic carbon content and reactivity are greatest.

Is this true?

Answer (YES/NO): YES